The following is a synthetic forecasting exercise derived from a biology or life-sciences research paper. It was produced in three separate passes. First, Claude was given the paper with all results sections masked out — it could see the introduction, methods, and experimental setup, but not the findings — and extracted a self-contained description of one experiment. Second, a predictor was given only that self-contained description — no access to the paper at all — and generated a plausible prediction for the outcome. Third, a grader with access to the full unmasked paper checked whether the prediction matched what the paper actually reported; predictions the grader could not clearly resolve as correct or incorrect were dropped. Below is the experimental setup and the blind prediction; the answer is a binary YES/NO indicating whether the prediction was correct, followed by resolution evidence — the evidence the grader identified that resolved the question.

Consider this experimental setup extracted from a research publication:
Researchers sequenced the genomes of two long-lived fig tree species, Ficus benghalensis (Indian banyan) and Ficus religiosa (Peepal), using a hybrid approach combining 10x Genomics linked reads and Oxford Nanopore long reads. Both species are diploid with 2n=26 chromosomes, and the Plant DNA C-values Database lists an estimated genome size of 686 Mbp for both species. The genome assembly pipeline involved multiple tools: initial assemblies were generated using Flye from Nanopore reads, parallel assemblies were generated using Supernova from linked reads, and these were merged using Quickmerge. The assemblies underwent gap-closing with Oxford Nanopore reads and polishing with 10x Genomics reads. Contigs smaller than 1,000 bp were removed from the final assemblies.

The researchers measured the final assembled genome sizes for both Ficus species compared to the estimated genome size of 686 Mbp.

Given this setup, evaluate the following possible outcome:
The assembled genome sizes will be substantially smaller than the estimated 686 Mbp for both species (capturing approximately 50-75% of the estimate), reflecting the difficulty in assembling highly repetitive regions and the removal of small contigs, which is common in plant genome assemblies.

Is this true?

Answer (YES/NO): NO